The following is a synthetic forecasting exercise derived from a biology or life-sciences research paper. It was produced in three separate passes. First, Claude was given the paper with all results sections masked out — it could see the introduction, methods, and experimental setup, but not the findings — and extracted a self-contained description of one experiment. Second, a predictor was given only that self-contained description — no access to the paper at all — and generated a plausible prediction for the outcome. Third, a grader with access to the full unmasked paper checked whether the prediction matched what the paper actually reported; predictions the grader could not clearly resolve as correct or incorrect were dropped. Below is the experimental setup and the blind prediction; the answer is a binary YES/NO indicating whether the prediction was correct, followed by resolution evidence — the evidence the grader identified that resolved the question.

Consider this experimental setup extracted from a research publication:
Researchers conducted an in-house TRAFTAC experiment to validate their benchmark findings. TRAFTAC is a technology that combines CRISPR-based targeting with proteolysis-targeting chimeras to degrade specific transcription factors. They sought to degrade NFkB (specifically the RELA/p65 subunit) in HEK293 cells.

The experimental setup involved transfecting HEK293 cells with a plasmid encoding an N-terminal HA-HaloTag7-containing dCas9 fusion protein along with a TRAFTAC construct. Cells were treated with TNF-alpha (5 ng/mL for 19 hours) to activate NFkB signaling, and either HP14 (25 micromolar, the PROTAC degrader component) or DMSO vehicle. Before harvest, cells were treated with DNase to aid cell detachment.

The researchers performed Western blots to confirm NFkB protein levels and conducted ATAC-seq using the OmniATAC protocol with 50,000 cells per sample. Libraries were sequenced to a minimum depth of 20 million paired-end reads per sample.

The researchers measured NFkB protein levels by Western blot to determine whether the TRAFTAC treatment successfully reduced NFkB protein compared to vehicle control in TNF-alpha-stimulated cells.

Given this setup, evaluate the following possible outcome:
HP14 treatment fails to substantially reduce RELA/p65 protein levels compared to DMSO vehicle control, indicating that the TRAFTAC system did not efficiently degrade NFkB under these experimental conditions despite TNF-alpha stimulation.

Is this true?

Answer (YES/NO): NO